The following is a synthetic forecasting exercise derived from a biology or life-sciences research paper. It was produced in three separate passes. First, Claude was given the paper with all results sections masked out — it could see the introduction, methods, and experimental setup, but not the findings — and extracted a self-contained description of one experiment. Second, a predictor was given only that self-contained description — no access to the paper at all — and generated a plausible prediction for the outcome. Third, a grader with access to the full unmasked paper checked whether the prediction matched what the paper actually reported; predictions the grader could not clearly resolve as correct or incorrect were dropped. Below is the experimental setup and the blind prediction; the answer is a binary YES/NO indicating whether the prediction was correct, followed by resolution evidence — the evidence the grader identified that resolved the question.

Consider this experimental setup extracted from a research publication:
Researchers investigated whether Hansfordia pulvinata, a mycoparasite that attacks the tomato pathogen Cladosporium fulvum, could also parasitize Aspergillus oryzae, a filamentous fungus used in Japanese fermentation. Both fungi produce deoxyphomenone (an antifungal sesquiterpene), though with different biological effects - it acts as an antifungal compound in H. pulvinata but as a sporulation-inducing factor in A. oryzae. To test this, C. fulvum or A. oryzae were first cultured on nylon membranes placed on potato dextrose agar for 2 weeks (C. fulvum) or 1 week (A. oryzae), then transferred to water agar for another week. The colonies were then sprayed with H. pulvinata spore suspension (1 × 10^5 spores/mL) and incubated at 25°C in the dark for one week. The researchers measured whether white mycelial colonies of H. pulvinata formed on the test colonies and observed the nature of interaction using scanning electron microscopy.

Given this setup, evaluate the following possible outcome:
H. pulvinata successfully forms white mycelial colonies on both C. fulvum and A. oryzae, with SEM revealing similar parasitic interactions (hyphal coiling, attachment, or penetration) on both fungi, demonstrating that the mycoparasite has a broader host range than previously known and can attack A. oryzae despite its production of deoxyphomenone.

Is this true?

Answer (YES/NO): NO